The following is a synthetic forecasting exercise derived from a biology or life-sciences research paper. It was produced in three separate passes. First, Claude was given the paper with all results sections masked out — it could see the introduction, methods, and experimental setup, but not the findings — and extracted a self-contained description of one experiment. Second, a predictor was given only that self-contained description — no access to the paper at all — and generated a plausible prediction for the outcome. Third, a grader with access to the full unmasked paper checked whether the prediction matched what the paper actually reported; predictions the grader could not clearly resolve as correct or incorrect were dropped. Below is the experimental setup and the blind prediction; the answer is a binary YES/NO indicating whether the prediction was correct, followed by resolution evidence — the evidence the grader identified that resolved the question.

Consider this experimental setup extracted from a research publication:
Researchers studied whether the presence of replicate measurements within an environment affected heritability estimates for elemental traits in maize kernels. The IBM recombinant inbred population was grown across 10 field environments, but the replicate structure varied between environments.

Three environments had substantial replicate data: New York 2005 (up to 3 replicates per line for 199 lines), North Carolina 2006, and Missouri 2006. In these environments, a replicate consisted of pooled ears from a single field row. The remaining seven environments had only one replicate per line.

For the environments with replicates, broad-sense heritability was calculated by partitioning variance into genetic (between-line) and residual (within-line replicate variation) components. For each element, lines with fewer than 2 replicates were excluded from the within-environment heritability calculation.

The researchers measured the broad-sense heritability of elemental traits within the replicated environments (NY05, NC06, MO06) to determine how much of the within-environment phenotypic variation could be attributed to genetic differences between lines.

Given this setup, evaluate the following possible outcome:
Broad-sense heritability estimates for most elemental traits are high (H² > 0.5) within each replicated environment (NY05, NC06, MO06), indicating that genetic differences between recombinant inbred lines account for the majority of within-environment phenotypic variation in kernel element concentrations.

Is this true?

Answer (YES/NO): YES